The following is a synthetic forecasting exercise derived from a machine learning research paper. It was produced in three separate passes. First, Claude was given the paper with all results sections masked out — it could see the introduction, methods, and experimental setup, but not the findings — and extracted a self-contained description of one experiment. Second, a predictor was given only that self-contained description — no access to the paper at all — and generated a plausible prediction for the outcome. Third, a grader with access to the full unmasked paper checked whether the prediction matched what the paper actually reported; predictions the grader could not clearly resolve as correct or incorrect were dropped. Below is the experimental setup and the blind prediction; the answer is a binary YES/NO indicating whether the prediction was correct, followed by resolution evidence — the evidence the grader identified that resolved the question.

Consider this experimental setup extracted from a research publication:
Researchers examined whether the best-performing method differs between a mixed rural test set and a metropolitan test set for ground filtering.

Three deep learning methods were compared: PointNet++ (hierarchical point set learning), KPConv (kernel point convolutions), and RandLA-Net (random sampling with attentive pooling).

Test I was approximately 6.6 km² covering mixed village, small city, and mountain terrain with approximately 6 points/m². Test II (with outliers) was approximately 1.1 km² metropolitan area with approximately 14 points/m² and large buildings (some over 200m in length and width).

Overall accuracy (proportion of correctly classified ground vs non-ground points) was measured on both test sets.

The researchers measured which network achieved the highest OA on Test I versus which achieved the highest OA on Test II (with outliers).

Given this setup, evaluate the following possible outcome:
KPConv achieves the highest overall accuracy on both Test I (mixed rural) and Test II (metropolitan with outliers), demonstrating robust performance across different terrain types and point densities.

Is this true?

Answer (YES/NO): NO